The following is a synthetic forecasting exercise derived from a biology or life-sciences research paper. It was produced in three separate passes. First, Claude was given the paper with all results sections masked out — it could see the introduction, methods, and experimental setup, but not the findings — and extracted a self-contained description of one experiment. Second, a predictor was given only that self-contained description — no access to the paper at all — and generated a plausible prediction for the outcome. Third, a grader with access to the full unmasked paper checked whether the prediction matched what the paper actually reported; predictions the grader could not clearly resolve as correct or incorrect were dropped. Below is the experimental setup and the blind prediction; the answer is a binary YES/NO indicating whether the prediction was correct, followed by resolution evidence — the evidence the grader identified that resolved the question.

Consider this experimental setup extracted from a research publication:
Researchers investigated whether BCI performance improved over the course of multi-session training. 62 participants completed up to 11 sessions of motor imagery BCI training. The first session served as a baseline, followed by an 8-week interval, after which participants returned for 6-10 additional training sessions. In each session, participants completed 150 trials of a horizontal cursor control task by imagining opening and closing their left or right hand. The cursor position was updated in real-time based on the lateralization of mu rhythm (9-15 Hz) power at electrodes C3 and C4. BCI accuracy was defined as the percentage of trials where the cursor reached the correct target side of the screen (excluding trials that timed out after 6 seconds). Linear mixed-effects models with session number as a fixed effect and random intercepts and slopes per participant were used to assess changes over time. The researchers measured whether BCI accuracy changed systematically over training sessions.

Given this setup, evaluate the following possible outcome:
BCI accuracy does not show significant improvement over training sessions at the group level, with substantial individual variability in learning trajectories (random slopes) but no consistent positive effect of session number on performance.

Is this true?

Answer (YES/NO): NO